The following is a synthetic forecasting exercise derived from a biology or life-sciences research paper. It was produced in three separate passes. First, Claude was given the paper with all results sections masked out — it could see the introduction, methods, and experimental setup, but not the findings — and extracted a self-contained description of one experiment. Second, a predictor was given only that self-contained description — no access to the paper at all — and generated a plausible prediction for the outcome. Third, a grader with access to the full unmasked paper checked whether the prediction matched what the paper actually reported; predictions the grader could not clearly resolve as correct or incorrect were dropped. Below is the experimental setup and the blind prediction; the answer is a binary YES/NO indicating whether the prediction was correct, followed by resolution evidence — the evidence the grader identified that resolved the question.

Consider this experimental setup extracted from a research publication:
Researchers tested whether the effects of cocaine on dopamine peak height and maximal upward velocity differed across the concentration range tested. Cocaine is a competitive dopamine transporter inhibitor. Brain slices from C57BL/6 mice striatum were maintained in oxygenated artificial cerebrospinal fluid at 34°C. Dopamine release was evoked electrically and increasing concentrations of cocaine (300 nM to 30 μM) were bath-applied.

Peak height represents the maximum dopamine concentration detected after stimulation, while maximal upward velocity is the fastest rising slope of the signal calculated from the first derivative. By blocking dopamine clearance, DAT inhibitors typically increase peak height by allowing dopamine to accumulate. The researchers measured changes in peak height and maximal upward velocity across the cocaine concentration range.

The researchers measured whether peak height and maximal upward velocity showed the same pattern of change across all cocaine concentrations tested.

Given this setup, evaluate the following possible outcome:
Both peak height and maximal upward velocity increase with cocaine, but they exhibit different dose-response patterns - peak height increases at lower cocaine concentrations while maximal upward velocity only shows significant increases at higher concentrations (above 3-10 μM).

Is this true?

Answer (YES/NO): NO